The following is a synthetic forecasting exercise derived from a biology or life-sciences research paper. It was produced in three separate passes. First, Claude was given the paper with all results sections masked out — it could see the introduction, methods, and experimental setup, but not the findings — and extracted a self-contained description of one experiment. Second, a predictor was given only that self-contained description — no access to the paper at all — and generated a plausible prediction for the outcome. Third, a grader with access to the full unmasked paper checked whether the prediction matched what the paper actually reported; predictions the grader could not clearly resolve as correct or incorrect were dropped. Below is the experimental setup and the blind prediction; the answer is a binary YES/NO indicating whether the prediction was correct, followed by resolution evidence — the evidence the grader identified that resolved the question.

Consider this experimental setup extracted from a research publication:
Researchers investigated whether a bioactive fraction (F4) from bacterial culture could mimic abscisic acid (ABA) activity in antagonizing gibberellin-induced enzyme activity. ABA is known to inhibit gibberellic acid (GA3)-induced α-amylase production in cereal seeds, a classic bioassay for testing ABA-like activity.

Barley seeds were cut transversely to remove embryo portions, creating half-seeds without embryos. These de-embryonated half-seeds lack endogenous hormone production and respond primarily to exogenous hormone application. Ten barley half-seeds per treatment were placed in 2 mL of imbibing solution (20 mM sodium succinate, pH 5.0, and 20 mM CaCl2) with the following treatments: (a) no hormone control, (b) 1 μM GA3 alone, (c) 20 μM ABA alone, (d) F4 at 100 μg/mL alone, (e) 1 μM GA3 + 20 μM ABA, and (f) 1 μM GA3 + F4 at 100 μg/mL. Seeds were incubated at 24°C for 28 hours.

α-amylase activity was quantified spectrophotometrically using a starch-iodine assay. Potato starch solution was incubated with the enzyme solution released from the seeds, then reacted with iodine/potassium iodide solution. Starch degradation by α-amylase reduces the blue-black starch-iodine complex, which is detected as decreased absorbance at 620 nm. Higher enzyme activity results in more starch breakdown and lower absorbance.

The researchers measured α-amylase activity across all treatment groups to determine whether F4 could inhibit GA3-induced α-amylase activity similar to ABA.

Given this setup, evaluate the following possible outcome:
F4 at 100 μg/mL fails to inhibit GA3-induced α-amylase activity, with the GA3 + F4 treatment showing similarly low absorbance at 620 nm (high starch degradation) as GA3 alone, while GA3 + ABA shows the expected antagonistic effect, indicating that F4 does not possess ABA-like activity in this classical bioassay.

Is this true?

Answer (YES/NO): NO